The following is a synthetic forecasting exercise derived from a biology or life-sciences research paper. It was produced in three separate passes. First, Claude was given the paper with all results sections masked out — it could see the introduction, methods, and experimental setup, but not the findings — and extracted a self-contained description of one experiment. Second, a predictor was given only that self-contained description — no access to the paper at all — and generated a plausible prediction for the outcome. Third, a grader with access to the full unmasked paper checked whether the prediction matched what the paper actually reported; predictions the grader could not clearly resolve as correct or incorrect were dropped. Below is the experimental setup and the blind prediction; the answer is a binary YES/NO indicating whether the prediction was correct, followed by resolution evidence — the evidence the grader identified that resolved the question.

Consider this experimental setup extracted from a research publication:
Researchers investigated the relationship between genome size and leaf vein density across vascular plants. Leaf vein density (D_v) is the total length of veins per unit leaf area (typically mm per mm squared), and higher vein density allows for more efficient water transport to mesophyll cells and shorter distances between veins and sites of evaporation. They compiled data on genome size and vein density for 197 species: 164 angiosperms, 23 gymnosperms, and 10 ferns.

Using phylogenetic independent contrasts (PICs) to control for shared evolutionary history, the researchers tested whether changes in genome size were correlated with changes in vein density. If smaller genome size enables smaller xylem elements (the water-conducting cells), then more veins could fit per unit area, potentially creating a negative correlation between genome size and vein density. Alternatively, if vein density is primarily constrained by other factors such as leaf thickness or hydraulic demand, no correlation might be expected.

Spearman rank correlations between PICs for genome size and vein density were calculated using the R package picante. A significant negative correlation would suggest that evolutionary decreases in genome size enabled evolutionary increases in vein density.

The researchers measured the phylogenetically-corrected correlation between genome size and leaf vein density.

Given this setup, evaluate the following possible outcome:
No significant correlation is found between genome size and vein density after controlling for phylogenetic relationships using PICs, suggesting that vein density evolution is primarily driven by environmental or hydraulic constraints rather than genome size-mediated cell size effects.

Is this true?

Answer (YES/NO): NO